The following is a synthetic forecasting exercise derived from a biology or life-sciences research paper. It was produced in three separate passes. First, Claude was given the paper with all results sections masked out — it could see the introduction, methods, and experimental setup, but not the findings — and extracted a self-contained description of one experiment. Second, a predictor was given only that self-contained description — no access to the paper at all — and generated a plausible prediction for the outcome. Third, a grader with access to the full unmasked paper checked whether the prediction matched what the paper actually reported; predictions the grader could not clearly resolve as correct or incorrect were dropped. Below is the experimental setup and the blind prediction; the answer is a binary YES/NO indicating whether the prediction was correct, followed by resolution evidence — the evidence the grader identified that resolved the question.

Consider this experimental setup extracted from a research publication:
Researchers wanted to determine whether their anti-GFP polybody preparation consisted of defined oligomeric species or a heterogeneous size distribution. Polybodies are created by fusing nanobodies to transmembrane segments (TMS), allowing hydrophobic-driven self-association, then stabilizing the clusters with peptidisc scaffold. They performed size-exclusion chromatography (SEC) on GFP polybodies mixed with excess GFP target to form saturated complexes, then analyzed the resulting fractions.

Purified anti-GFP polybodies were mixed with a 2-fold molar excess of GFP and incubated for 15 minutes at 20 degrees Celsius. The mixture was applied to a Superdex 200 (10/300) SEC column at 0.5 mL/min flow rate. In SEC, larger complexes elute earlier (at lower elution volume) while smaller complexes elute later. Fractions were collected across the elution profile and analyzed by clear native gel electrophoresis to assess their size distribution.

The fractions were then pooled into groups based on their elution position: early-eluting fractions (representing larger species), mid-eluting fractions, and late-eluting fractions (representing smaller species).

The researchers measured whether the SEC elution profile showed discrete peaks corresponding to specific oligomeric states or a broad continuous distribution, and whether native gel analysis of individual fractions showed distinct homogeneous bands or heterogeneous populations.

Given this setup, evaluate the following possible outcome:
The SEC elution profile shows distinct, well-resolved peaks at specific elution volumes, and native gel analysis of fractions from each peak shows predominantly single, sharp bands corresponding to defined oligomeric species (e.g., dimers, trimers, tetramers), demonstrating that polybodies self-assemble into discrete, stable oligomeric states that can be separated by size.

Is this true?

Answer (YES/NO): NO